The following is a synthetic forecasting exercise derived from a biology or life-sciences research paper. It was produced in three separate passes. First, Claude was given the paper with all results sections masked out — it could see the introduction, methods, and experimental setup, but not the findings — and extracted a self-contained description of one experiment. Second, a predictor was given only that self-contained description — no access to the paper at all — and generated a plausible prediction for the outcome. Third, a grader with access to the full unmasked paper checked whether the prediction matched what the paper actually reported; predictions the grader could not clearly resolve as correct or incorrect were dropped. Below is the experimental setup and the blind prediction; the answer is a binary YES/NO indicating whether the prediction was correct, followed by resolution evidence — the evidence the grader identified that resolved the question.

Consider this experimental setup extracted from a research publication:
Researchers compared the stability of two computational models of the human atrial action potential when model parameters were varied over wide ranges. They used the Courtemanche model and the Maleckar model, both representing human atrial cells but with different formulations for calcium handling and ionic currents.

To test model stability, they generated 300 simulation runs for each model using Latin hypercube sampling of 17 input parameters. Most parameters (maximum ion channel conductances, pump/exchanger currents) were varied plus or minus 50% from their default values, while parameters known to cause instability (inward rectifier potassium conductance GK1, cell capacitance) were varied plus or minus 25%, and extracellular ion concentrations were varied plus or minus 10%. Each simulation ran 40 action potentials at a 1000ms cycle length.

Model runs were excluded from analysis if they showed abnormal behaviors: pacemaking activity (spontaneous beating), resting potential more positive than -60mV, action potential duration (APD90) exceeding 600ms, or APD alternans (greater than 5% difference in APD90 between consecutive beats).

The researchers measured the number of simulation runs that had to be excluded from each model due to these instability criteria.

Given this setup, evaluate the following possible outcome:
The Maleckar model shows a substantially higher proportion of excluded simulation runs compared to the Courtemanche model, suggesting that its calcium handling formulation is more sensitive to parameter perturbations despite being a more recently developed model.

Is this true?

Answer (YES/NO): YES